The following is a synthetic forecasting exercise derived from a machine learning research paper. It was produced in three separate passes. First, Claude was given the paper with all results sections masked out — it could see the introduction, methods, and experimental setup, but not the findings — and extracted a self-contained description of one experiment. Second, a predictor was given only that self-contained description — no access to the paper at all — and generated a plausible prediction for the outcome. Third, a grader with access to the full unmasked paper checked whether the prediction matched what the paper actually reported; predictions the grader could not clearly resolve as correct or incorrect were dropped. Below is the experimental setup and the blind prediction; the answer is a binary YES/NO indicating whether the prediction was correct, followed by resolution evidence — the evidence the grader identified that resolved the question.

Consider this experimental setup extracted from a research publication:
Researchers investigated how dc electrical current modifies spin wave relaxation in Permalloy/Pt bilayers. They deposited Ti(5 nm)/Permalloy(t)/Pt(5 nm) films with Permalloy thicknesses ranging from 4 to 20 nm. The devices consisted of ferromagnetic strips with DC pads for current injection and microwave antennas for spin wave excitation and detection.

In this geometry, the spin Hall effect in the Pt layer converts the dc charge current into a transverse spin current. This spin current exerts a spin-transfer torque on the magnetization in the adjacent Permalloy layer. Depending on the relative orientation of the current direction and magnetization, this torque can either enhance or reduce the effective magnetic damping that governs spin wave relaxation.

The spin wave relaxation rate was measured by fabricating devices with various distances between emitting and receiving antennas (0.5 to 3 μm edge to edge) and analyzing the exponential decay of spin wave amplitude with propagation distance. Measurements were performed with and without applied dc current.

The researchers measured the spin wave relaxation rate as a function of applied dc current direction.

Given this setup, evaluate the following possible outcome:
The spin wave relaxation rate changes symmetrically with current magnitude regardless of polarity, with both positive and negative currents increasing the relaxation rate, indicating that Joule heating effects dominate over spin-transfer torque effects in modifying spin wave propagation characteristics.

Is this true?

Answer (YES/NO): NO